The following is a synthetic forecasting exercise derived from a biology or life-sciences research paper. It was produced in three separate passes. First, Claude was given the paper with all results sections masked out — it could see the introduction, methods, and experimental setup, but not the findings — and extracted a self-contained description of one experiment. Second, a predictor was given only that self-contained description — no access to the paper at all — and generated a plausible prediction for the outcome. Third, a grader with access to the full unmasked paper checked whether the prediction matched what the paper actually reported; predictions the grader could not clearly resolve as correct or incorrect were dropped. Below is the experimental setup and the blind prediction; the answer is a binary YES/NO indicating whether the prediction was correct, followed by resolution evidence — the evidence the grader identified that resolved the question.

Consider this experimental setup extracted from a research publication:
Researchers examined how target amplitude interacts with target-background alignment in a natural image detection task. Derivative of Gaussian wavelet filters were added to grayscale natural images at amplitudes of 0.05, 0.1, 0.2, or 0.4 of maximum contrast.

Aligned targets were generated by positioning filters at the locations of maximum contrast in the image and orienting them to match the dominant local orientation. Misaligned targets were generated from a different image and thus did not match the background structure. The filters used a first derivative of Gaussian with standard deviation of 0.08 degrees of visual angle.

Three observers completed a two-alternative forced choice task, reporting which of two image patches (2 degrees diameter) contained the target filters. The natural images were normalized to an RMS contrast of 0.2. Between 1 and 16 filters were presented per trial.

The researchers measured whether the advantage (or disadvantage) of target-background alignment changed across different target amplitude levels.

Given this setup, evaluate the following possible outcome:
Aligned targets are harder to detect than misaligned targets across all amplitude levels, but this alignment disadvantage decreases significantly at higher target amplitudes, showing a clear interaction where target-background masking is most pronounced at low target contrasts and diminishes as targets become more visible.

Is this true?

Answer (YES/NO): NO